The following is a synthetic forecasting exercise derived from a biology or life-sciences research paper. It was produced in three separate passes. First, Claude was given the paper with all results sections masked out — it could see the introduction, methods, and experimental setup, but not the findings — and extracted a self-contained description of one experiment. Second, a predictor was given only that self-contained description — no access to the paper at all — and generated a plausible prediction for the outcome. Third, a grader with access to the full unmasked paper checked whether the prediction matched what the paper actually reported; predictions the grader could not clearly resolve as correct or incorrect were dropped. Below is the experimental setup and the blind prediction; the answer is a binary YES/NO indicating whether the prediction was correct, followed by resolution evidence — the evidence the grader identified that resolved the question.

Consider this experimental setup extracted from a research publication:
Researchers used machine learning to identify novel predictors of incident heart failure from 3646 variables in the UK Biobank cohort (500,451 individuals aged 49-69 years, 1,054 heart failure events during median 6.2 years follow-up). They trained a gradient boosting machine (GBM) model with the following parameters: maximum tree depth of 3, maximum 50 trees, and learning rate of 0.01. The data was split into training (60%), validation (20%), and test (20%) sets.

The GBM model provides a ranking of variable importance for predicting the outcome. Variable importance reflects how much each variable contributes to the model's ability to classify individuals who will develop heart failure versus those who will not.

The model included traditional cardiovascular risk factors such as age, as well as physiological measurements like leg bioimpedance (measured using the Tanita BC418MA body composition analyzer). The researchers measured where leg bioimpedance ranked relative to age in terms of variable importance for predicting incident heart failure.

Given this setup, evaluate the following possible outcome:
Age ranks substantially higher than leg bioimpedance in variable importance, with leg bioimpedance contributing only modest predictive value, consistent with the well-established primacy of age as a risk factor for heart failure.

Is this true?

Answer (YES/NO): NO